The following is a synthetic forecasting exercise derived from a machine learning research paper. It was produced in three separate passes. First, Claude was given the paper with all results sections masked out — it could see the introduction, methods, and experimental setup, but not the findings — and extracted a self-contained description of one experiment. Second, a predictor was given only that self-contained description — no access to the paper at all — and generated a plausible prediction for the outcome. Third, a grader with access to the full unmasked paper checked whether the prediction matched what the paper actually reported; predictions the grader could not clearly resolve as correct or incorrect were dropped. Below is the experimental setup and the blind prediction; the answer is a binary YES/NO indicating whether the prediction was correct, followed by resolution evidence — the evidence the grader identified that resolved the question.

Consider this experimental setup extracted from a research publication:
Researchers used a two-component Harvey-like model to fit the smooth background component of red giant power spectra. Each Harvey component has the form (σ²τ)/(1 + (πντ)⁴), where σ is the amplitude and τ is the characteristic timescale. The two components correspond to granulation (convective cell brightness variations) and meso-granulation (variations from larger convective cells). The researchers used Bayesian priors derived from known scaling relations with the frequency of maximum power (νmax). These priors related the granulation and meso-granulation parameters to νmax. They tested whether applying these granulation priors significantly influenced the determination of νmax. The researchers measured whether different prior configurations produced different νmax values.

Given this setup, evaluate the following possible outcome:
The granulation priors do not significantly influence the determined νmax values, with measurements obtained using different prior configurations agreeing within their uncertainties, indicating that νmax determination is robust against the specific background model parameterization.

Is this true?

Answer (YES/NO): YES